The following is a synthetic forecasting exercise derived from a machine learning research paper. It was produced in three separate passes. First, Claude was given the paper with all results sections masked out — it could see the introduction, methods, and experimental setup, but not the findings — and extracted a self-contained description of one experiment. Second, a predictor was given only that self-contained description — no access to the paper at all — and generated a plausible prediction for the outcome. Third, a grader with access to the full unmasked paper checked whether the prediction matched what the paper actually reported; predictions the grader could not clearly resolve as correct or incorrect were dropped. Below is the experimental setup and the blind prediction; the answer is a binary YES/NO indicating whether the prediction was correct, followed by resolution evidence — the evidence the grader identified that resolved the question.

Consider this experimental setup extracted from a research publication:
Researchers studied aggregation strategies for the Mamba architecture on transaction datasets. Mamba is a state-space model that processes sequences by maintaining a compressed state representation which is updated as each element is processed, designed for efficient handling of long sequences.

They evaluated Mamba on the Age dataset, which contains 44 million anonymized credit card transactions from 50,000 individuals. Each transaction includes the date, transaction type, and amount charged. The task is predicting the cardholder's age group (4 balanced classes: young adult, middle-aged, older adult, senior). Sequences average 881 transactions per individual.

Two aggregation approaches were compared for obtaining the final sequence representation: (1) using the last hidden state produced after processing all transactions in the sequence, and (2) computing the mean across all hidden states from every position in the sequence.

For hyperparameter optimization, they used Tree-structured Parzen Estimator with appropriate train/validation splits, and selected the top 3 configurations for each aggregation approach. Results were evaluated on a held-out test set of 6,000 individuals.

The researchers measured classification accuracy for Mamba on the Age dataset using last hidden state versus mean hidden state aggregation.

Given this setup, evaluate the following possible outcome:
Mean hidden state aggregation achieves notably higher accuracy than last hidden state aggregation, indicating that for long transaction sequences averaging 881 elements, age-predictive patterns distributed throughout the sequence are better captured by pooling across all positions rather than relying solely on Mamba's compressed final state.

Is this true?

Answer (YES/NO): YES